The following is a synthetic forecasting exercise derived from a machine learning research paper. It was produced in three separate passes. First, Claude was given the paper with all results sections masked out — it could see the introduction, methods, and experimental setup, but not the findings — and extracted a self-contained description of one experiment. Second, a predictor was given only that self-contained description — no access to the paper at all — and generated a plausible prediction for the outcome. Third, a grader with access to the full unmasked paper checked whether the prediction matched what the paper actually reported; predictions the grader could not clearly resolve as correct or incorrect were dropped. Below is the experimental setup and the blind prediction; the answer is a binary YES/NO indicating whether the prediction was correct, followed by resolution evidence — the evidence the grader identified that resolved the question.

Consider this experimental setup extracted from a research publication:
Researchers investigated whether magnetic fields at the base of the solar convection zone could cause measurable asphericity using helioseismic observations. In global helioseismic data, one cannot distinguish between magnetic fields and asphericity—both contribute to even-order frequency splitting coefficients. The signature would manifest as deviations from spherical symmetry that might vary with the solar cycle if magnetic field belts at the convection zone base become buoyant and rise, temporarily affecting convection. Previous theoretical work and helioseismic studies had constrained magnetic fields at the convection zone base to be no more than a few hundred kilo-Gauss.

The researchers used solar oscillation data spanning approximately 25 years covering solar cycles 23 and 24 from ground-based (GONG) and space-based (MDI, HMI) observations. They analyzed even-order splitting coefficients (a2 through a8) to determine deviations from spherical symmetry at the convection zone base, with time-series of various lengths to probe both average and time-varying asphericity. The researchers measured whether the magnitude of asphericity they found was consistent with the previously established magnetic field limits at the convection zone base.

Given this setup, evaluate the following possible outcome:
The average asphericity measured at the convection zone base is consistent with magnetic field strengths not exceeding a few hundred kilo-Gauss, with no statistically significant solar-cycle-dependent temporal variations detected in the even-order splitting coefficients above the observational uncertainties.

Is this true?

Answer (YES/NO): YES